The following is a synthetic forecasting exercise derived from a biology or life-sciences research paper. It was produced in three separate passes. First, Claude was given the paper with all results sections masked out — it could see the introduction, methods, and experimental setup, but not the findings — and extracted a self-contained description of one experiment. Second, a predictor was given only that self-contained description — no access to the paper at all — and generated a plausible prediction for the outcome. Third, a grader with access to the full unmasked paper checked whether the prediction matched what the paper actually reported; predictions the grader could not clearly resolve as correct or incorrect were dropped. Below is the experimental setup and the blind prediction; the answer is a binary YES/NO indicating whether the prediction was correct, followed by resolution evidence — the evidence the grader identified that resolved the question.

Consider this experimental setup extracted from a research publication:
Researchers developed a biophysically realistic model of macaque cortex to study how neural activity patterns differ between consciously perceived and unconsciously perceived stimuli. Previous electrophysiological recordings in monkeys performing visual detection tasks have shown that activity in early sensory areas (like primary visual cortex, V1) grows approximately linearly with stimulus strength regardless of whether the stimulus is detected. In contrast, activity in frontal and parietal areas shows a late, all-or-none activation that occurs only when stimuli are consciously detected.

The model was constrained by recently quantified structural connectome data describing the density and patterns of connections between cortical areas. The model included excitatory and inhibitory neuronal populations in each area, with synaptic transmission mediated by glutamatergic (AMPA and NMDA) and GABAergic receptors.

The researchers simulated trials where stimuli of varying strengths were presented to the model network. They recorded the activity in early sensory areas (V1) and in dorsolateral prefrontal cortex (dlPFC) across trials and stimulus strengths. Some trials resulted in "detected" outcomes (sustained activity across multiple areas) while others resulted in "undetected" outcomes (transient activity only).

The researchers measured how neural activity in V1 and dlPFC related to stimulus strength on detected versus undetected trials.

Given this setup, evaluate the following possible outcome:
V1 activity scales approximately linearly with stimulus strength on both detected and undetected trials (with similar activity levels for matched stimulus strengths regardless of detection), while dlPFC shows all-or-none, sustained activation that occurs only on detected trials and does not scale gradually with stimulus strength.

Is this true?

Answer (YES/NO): YES